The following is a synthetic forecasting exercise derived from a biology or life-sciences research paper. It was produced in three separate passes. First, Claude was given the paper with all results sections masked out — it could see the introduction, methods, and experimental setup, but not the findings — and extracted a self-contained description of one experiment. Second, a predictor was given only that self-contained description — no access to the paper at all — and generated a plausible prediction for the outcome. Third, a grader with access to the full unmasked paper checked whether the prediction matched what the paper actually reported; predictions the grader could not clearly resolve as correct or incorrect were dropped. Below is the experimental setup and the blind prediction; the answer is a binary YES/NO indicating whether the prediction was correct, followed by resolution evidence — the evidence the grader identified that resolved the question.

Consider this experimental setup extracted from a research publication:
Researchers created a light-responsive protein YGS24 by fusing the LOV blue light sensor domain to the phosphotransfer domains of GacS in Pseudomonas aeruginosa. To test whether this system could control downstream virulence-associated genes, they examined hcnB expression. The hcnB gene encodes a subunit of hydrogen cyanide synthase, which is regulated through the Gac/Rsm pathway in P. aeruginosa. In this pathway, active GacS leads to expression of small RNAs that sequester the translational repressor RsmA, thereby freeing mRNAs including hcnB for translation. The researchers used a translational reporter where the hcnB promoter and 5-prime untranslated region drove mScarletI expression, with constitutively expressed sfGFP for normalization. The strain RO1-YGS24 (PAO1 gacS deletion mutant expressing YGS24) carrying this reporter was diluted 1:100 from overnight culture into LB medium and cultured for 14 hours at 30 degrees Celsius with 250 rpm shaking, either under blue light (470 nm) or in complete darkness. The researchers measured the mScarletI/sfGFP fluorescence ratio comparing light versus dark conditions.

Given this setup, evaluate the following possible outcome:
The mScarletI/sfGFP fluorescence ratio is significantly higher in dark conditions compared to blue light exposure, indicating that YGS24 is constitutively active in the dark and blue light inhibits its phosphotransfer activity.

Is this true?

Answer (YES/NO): NO